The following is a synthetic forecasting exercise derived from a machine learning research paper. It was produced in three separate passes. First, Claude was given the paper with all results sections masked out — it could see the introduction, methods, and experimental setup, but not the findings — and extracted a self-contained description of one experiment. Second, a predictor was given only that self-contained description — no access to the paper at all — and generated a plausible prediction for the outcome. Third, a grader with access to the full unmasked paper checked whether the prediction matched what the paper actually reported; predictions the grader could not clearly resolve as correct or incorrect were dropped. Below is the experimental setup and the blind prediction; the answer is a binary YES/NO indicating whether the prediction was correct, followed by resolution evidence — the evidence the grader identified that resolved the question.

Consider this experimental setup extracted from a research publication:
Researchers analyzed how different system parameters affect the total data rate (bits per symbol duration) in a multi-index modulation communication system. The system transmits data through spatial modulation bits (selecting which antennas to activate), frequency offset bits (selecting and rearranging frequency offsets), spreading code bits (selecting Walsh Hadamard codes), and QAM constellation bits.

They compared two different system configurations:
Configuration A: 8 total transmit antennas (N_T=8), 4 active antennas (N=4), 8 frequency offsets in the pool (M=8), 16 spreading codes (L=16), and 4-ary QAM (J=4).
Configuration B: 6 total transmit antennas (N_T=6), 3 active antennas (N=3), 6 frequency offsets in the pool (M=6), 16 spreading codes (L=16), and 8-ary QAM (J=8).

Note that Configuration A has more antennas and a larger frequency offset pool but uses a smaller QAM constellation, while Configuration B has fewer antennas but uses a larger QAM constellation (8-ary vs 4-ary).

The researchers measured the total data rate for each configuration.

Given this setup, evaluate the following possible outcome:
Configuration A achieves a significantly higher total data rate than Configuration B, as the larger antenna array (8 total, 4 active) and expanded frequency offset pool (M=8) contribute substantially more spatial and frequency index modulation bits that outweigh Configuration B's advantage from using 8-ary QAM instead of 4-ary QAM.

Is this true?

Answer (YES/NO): YES